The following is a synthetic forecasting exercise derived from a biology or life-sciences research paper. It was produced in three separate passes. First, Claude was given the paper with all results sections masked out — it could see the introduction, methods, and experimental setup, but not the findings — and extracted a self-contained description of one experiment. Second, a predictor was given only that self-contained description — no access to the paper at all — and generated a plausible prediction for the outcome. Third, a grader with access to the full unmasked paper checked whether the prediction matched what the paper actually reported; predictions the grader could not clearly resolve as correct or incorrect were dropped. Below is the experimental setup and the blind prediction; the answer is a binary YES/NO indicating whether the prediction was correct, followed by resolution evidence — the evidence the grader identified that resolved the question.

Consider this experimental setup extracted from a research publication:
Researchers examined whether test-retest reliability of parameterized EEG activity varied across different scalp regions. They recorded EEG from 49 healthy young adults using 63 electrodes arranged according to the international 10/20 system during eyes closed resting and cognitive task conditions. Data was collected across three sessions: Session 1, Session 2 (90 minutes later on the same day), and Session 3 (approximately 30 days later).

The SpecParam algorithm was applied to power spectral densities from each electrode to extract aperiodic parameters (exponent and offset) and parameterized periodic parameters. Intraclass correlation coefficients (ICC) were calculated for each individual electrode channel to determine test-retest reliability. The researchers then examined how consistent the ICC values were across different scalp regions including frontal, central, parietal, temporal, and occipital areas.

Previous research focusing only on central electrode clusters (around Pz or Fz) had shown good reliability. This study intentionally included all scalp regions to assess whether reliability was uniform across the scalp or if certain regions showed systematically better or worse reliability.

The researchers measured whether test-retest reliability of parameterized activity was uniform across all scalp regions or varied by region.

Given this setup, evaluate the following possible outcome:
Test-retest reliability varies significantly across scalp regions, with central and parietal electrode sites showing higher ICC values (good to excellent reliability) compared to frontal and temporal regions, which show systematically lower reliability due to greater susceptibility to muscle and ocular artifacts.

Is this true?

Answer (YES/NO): NO